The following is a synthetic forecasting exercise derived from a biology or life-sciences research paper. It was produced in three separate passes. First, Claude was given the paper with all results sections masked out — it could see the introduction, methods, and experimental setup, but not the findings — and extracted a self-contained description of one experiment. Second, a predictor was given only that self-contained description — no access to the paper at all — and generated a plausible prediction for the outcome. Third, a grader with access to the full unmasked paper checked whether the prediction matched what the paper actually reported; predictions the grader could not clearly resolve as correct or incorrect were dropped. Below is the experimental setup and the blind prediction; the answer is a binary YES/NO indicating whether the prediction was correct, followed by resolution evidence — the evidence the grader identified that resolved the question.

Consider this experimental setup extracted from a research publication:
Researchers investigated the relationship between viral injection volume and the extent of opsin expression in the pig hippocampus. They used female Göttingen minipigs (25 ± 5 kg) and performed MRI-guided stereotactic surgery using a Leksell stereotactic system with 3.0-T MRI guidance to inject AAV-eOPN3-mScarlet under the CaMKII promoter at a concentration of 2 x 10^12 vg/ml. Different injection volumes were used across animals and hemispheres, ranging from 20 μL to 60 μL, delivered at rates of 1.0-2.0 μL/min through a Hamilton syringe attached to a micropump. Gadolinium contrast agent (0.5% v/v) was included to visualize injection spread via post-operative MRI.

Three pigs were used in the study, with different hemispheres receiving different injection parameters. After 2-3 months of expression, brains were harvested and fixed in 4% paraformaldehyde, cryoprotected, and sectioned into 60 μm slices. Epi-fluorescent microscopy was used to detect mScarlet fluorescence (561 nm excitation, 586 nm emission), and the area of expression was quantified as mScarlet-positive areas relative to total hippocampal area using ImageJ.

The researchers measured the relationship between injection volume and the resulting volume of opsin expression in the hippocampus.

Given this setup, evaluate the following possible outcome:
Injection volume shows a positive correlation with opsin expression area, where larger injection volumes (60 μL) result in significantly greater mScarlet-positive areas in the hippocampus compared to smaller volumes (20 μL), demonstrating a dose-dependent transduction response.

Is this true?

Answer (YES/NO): YES